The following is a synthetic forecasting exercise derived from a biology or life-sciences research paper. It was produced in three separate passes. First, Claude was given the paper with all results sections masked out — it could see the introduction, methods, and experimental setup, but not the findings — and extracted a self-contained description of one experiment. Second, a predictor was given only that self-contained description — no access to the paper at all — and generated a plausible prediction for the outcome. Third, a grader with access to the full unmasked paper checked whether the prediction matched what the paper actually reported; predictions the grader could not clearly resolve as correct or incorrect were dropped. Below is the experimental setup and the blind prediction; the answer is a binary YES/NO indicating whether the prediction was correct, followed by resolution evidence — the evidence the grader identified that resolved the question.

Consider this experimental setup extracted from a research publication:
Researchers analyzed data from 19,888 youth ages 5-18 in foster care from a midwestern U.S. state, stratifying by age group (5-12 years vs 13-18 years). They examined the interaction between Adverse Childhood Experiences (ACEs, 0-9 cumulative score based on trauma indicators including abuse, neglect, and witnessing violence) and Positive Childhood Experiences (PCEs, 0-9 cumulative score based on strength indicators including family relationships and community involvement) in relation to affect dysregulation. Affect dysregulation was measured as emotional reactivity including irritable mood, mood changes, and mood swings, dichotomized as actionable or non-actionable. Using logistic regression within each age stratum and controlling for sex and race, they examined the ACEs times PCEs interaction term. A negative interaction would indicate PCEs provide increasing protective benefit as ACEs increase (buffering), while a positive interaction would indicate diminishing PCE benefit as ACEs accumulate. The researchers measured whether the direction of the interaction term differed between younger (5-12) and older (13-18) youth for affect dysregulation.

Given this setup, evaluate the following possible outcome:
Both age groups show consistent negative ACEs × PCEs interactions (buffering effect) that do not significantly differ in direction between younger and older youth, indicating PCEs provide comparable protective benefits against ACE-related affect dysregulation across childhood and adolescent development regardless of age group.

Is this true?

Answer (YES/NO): NO